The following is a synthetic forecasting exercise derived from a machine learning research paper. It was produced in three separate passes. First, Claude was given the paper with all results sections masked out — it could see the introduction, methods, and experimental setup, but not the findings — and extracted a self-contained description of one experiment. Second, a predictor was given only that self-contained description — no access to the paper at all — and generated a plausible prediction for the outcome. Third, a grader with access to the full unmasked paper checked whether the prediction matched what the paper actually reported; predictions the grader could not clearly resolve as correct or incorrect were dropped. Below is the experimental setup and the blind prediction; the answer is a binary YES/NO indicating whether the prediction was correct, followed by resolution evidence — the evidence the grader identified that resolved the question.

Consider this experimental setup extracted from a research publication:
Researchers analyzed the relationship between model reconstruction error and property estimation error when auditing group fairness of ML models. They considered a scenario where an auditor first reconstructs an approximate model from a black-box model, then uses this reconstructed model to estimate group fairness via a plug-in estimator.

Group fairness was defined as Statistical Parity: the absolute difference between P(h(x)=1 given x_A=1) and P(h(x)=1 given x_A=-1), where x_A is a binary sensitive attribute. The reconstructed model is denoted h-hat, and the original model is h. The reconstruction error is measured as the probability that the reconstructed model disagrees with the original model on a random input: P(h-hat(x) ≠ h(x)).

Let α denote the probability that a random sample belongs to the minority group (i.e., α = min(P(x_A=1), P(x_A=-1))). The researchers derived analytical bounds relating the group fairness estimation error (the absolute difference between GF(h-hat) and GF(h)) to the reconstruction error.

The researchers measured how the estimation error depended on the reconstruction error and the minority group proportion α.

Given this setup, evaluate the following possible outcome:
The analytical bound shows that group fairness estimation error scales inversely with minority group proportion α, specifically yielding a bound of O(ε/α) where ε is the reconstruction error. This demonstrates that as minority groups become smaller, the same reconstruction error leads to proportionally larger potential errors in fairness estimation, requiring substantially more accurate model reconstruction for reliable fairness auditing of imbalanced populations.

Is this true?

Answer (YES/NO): YES